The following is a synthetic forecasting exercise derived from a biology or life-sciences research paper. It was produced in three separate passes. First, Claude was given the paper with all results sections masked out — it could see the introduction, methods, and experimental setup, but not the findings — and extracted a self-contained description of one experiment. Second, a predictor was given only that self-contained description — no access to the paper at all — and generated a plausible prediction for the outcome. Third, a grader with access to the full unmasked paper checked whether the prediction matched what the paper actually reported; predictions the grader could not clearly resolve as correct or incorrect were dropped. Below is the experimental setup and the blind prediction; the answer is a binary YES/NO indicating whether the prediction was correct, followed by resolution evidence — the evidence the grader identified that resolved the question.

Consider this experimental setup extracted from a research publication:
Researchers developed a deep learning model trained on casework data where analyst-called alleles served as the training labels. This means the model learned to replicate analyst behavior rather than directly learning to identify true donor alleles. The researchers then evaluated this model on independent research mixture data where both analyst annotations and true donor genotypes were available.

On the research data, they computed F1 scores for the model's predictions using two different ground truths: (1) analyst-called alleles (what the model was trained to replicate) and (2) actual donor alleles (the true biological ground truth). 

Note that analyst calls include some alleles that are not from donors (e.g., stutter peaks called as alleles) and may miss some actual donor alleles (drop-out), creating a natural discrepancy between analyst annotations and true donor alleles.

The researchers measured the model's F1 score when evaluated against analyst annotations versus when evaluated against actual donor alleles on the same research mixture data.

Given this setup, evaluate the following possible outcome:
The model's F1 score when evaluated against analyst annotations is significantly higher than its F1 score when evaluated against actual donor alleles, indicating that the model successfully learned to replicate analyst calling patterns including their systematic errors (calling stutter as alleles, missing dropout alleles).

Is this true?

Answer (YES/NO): NO